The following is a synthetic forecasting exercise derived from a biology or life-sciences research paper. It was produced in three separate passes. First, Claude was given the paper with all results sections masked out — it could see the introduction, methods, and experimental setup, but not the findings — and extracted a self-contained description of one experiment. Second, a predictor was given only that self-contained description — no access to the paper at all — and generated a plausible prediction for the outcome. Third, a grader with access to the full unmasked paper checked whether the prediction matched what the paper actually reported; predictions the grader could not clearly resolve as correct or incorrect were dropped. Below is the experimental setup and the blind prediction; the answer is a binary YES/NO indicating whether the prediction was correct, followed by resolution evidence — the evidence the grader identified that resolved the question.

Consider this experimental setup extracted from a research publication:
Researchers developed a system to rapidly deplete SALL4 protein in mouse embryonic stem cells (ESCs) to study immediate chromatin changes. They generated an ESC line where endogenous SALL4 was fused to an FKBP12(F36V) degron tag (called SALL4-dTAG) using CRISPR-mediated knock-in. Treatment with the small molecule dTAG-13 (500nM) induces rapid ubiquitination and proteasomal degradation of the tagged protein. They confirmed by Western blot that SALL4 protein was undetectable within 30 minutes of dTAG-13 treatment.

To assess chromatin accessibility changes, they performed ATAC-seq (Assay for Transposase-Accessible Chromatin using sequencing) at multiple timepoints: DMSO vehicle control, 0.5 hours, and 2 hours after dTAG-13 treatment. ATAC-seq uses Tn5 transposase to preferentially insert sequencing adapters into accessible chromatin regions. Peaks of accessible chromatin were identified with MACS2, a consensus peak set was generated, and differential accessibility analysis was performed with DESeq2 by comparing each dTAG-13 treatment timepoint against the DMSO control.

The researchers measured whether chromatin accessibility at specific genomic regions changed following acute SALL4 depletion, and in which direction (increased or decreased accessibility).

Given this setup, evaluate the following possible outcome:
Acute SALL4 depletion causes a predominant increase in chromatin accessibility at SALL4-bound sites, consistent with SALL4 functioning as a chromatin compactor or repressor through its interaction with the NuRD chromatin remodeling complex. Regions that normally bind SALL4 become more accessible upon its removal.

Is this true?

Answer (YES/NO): YES